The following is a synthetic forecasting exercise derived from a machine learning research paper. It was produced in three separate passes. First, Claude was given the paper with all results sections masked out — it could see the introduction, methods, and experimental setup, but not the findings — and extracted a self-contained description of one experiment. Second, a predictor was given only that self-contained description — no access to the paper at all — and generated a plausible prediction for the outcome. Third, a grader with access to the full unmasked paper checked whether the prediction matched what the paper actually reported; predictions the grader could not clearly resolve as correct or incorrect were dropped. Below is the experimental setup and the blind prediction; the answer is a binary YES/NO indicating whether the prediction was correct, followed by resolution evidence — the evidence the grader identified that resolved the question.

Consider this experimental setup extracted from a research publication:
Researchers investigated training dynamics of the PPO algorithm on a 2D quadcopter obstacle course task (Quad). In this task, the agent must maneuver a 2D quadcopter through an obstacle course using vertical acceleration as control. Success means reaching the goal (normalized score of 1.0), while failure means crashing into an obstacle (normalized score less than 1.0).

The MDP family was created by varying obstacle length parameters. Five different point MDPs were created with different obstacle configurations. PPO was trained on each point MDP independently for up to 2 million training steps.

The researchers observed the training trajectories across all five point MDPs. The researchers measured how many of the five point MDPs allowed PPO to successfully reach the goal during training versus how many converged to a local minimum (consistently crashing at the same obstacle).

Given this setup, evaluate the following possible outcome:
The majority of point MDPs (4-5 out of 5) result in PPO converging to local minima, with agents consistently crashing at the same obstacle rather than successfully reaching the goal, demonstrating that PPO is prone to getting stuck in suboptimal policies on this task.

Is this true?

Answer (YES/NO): NO